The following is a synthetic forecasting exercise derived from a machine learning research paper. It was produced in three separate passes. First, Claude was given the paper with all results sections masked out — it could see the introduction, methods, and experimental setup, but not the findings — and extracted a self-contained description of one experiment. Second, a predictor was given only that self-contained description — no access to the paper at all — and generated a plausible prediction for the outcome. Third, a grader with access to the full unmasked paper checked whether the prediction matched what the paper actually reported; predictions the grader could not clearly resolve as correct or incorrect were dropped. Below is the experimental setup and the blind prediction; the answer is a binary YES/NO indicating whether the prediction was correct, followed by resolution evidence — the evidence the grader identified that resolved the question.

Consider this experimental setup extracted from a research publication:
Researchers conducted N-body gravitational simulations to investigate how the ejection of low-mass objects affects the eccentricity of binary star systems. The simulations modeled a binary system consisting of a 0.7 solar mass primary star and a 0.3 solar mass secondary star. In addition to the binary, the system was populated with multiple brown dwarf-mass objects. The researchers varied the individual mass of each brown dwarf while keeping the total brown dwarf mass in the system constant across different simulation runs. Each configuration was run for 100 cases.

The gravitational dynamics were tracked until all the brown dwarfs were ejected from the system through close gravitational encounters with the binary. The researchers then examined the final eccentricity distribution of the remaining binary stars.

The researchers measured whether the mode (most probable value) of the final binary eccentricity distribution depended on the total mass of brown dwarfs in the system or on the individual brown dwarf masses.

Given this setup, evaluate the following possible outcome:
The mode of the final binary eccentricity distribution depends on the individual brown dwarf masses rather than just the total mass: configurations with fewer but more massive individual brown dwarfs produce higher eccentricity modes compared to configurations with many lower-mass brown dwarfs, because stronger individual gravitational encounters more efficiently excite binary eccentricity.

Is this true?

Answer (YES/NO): YES